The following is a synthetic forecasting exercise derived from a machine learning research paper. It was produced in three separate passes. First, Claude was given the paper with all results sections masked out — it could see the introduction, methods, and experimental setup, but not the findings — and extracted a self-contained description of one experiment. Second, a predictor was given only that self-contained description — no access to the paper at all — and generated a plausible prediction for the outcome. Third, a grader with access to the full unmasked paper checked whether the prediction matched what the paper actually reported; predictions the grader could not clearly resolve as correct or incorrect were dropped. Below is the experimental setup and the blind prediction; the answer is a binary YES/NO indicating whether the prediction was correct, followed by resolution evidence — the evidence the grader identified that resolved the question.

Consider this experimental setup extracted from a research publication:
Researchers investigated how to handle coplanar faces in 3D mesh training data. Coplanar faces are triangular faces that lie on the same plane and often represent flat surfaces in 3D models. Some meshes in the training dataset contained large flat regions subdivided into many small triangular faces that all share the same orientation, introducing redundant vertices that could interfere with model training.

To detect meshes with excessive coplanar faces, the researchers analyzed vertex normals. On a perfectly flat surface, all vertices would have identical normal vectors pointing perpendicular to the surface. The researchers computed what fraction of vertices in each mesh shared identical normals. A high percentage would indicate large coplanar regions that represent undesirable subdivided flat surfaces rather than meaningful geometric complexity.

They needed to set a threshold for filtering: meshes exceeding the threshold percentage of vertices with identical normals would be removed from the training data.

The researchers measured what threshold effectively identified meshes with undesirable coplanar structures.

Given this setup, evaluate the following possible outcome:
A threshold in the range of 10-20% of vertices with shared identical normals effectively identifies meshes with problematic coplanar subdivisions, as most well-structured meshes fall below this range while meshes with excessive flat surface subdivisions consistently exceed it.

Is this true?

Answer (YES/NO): NO